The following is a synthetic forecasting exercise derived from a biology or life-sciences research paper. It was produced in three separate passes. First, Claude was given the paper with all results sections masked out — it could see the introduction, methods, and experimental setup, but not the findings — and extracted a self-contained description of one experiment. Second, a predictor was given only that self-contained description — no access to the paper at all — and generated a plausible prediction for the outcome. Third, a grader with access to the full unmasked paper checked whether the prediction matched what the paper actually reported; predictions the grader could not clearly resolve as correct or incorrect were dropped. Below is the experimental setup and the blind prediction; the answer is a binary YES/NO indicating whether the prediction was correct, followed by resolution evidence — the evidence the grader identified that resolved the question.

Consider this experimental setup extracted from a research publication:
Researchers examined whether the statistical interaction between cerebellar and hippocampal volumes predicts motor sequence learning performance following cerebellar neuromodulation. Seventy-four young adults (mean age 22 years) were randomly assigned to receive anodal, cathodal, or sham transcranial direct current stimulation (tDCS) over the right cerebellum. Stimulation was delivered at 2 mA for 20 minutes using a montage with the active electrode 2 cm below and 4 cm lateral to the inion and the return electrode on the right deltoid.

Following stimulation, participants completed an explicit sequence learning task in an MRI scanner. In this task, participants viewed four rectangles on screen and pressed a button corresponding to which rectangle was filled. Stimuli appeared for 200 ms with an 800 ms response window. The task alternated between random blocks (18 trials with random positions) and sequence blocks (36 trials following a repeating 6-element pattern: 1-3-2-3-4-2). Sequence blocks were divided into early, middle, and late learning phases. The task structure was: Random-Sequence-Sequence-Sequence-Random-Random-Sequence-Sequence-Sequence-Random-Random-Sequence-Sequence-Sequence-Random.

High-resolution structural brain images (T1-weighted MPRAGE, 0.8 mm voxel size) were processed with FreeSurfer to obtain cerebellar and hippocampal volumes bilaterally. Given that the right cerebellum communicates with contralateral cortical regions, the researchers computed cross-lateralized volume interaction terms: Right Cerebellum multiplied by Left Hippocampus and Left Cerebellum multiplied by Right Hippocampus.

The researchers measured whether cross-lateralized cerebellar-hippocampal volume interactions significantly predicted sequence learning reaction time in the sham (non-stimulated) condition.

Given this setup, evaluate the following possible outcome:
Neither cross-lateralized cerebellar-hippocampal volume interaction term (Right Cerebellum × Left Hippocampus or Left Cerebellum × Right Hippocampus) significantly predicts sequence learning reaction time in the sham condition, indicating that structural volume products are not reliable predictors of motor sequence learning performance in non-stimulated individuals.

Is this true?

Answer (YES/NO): YES